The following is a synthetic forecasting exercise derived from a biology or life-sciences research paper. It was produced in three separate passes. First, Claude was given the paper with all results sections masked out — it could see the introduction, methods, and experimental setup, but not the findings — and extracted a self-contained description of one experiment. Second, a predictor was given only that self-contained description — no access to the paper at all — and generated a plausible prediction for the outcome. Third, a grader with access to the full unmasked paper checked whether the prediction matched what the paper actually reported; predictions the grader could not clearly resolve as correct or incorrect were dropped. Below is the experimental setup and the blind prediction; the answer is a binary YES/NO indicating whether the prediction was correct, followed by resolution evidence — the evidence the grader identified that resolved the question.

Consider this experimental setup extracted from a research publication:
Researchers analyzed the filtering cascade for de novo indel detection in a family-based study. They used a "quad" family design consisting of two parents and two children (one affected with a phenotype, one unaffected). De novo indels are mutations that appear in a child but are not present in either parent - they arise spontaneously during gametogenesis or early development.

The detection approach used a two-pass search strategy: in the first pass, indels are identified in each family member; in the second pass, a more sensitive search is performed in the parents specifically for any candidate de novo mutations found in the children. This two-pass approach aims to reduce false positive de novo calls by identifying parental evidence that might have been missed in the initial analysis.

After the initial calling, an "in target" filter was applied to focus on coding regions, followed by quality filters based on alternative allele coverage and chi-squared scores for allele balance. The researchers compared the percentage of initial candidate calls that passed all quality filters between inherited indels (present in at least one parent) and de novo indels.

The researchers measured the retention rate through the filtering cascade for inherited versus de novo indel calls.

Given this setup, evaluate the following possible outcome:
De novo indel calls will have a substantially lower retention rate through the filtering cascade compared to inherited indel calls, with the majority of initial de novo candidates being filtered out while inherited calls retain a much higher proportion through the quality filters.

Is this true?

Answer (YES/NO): YES